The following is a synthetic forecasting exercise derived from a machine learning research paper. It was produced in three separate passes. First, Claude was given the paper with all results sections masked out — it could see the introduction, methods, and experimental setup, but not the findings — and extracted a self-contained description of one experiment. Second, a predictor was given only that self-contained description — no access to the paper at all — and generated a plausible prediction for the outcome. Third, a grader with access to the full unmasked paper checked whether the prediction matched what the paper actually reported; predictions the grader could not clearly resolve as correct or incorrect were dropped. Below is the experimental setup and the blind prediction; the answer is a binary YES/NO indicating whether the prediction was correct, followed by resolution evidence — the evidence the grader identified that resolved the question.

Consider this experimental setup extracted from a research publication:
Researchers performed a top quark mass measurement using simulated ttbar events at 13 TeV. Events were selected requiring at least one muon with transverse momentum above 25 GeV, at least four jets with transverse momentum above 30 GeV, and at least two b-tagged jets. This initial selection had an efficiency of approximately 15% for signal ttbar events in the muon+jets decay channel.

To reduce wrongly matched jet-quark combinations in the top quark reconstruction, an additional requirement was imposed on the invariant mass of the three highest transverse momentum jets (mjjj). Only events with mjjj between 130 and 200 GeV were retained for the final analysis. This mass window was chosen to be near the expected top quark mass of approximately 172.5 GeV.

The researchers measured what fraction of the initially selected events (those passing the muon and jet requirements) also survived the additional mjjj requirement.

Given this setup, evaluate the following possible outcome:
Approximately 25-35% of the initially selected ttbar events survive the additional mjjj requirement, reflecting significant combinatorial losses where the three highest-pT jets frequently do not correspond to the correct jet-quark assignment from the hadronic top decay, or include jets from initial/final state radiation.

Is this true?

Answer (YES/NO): NO